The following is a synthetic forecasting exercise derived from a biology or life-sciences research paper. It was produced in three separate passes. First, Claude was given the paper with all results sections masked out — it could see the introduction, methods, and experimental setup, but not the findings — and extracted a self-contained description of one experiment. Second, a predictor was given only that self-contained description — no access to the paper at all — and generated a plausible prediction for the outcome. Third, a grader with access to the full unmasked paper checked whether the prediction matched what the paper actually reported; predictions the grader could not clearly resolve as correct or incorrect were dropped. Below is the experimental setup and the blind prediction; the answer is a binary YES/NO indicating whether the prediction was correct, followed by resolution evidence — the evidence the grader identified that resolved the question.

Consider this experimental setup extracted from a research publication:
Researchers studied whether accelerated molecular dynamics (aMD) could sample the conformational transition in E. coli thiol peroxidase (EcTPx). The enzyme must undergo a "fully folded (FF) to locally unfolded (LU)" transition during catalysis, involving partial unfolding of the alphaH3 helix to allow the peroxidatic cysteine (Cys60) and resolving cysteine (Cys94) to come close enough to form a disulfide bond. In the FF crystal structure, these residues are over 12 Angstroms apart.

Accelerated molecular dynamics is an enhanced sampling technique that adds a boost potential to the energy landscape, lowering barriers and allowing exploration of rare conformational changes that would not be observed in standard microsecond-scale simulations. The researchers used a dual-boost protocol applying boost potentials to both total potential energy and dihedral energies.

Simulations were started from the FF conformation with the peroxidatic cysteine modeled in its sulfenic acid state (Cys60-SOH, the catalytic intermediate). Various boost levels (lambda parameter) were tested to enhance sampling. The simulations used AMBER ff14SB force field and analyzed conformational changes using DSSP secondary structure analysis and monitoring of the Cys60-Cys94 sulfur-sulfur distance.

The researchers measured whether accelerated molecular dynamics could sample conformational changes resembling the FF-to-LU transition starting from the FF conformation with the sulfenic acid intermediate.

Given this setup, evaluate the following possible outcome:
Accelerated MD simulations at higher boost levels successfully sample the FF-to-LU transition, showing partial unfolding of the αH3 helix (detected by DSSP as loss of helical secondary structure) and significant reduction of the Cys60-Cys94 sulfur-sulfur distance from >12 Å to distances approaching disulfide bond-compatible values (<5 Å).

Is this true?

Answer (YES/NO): NO